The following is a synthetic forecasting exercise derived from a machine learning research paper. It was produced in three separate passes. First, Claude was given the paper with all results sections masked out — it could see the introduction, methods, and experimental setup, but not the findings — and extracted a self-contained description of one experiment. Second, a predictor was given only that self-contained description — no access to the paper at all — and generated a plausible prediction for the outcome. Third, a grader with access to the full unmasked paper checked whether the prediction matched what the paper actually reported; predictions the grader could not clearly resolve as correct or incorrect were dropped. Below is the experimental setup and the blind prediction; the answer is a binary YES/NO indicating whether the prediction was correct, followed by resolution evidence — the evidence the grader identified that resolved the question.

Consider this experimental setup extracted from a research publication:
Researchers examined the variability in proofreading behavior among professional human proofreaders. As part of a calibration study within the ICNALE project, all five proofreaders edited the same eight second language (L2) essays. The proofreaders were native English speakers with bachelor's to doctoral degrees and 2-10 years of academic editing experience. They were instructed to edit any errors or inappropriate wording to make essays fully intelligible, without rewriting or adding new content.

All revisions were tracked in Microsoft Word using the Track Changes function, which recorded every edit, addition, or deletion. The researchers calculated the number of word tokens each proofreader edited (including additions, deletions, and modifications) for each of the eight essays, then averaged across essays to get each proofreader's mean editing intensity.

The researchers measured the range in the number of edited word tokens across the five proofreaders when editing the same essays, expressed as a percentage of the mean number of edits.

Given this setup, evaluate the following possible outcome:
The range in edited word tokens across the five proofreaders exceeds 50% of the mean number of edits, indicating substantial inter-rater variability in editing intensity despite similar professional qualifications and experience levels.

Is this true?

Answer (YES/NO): NO